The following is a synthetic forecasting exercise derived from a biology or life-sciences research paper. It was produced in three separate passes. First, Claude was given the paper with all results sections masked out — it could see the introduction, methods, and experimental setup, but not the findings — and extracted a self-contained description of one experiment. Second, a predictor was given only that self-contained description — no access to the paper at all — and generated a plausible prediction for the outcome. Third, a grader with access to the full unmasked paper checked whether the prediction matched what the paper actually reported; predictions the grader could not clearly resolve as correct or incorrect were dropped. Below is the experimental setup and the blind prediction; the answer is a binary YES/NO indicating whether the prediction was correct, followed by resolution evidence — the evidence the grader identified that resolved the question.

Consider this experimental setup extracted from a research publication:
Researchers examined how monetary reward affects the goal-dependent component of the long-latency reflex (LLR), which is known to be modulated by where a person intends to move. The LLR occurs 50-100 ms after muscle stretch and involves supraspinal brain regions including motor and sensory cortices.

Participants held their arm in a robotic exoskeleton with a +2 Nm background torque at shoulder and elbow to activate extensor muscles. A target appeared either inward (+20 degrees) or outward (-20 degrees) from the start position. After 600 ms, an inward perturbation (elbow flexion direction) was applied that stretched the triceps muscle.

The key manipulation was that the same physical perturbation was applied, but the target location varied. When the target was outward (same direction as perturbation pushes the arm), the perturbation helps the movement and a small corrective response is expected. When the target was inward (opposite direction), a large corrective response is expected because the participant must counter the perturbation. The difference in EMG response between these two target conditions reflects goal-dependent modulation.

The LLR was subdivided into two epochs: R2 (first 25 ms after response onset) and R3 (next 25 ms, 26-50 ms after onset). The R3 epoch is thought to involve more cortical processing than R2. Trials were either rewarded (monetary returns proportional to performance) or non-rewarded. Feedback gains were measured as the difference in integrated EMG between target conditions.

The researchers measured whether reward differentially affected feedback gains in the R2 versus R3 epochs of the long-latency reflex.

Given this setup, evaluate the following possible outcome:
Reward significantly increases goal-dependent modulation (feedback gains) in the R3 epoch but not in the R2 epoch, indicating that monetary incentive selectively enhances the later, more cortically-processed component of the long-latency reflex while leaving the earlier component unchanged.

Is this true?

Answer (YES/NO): NO